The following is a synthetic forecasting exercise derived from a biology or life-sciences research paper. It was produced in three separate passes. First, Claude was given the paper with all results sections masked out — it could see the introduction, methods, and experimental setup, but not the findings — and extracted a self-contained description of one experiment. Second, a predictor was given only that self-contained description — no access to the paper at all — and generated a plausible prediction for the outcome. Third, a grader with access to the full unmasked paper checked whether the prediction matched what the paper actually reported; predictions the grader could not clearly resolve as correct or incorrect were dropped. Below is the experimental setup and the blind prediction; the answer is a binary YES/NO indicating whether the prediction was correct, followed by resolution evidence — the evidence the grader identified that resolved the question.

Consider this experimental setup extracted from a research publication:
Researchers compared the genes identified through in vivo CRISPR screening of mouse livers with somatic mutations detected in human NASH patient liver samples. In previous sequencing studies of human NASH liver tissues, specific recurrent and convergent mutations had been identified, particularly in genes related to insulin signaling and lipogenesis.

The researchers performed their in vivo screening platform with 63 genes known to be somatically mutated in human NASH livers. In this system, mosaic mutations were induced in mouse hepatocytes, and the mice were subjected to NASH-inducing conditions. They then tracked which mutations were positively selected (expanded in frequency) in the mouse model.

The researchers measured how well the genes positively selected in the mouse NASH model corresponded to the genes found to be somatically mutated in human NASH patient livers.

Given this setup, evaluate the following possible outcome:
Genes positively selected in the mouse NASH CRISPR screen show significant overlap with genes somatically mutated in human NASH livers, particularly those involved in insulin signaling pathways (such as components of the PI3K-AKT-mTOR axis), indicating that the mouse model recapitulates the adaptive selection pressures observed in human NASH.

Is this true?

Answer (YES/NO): YES